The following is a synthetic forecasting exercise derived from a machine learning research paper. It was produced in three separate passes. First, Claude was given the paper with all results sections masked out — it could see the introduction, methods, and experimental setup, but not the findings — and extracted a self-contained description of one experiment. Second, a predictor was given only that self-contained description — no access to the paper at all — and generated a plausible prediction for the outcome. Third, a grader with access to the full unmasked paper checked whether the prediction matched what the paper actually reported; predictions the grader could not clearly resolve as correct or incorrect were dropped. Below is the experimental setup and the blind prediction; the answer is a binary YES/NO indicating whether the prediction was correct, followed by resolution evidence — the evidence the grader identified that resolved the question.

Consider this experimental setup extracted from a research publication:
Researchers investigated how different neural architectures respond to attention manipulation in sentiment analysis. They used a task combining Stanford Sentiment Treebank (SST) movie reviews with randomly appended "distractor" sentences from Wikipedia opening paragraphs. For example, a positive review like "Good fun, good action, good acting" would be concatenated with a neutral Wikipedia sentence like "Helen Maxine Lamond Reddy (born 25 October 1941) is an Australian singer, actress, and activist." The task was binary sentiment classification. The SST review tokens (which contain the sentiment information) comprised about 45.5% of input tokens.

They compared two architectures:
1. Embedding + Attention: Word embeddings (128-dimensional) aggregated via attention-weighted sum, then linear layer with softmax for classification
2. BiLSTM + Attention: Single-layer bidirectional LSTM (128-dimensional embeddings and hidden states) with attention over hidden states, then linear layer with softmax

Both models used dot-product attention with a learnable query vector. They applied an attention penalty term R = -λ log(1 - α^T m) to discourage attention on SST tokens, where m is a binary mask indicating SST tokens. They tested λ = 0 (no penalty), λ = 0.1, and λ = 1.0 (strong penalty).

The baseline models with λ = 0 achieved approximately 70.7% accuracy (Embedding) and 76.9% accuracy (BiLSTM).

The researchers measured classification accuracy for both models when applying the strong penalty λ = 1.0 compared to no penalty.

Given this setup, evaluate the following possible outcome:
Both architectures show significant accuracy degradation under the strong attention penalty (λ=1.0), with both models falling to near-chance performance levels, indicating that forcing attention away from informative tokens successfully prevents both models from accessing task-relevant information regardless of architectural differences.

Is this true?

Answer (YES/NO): NO